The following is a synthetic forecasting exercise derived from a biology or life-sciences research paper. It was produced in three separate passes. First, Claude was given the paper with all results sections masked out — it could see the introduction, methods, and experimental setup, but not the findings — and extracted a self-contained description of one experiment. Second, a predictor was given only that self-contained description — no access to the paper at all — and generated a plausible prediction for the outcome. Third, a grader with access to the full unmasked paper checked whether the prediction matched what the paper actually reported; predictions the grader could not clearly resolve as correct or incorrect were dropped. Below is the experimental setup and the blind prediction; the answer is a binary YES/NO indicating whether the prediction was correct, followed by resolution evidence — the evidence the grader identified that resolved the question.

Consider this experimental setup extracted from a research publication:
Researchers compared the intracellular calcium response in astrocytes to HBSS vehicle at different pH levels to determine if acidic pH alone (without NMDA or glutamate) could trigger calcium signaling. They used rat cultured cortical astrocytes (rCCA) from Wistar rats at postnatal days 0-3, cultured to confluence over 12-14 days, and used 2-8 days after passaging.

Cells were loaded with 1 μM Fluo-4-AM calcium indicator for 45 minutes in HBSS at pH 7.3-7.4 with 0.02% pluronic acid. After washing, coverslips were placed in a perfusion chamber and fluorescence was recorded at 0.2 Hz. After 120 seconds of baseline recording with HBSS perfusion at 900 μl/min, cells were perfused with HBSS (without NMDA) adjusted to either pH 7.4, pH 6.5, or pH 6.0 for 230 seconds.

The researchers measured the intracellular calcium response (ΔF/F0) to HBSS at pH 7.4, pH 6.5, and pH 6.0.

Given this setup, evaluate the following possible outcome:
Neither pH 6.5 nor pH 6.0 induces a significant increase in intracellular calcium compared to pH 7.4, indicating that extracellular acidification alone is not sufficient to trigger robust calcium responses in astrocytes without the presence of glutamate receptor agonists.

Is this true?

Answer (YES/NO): NO